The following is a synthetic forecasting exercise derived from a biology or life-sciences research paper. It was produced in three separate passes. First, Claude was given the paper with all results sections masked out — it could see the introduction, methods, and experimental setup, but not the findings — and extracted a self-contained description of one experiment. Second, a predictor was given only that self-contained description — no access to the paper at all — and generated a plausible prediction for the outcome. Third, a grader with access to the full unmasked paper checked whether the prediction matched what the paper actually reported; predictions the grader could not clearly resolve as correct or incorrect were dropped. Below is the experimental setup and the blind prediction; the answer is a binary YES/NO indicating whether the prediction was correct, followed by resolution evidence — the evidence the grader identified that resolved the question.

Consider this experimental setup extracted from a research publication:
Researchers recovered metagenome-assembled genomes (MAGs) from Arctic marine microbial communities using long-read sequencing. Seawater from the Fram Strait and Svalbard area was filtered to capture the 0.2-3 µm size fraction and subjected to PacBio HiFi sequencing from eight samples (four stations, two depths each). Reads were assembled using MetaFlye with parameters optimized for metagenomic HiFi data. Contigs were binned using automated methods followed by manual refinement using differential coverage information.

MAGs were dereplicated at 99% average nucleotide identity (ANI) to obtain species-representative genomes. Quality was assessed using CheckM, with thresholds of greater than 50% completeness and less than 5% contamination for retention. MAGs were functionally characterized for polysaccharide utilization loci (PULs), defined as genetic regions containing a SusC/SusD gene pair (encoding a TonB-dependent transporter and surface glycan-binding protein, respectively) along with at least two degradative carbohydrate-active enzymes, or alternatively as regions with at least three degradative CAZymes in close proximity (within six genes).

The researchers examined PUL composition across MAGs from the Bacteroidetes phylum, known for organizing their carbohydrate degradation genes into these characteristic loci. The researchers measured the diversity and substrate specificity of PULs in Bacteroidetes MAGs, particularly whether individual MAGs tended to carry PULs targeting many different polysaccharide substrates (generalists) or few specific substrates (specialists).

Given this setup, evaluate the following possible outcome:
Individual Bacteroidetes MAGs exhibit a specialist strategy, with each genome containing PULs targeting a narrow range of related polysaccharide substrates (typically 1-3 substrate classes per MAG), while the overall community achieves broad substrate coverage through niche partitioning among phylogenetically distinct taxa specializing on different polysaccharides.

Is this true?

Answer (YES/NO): NO